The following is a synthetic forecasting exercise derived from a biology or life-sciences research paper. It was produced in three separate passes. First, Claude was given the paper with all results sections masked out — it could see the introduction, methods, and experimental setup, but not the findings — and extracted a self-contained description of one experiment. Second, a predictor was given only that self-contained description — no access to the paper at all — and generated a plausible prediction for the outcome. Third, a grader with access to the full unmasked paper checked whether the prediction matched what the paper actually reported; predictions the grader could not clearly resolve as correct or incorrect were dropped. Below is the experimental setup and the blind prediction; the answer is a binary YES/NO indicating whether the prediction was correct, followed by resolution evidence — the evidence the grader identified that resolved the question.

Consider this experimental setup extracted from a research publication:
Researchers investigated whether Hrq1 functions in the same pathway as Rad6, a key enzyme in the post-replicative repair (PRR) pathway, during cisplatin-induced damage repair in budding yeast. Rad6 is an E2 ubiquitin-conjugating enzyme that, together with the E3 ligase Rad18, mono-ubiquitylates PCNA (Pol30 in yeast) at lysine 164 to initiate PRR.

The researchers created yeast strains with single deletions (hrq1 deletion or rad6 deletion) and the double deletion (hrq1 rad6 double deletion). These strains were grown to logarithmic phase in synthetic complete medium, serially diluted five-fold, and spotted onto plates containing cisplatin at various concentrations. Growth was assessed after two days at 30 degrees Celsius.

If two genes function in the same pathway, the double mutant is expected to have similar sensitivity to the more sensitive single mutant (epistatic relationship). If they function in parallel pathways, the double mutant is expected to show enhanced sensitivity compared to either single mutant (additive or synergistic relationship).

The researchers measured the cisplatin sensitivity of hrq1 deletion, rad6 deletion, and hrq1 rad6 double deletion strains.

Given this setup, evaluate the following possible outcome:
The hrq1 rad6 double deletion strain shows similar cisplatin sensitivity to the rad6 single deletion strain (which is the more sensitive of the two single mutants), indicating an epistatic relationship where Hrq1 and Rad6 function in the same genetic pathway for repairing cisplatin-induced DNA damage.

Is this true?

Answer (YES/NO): YES